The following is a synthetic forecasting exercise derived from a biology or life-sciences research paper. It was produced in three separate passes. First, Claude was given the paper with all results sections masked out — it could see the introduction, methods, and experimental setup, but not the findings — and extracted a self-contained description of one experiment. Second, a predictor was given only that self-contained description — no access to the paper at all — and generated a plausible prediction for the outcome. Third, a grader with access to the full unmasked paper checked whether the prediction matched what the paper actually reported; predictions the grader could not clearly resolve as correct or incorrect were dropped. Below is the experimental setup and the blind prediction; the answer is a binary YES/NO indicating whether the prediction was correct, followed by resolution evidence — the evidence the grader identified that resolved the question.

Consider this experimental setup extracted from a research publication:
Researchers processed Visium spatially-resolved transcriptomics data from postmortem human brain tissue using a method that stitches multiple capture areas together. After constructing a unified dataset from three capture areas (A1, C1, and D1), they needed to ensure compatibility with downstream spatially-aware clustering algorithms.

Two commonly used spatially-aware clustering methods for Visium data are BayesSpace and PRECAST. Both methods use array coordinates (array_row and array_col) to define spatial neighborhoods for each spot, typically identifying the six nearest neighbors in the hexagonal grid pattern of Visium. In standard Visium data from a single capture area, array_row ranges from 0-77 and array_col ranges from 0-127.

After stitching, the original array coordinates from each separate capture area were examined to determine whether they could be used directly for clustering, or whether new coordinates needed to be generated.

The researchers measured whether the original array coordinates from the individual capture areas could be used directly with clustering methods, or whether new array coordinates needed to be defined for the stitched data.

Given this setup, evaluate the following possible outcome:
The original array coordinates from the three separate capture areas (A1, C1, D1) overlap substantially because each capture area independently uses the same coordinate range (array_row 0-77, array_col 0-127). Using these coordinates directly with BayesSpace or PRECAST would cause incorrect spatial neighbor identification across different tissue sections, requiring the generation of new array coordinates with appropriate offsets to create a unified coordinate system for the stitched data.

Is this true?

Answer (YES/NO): YES